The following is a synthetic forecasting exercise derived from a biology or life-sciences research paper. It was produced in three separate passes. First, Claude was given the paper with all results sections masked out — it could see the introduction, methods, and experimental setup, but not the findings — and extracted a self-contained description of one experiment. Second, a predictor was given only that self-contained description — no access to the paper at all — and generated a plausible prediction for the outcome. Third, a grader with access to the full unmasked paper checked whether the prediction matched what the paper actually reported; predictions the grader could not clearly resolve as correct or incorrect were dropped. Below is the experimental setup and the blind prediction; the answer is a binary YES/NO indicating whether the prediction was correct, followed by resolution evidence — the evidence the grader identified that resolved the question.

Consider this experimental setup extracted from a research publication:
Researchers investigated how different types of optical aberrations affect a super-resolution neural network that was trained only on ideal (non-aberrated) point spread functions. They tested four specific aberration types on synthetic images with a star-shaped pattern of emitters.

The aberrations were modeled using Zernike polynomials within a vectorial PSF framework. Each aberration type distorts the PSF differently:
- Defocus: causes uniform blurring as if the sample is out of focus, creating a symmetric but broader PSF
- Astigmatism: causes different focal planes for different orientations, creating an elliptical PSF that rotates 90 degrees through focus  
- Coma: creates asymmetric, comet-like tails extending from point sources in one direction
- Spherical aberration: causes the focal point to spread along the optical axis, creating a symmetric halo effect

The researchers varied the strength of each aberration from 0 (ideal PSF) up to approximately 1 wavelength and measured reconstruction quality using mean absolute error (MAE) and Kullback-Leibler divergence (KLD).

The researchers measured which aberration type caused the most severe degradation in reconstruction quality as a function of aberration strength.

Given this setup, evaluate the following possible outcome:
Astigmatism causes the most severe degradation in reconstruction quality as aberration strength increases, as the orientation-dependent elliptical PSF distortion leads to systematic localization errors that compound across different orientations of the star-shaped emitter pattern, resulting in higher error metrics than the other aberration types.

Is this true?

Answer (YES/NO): NO